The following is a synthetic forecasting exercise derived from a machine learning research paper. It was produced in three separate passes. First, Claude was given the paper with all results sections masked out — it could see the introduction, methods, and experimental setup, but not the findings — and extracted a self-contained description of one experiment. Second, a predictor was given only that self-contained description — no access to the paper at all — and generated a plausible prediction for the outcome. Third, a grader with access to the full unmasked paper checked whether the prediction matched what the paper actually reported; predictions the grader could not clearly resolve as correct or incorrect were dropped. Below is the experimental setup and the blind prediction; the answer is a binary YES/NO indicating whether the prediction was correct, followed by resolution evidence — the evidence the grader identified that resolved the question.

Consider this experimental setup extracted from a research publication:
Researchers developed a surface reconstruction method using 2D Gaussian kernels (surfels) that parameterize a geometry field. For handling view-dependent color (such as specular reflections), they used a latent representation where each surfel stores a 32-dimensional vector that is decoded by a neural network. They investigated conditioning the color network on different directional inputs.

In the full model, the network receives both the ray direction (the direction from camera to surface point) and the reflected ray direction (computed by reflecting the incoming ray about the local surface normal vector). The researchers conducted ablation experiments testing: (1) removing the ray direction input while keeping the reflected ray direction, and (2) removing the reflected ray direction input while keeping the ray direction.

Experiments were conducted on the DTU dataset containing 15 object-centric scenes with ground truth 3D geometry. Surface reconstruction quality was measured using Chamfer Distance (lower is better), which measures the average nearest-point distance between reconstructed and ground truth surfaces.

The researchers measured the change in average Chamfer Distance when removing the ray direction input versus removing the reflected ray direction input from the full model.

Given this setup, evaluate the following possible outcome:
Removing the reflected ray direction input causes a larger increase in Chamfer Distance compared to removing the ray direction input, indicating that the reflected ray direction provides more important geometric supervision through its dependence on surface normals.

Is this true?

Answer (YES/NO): NO